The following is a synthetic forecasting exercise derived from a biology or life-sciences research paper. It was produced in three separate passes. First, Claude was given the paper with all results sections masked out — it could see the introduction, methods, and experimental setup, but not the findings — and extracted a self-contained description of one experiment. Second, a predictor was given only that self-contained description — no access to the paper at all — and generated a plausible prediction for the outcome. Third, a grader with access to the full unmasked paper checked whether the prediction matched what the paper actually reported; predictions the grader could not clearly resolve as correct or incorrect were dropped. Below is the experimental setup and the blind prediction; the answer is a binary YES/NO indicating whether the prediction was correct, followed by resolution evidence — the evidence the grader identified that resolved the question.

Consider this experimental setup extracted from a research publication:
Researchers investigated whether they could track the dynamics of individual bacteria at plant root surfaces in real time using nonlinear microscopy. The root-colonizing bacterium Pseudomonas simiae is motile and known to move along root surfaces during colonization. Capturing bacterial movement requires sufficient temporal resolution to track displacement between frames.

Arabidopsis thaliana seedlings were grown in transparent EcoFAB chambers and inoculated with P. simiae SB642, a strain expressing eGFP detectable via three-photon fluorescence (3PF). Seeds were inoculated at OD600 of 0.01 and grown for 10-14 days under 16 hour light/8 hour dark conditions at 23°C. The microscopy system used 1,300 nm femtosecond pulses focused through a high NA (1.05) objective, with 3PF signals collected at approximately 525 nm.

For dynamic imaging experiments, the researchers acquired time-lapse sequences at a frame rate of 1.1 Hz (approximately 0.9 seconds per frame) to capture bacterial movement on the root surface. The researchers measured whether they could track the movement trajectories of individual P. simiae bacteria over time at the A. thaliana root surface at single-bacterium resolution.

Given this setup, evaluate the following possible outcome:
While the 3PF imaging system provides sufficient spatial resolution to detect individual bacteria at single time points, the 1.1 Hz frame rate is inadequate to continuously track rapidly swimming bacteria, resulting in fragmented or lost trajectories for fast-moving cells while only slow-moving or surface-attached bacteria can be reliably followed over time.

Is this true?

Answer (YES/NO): NO